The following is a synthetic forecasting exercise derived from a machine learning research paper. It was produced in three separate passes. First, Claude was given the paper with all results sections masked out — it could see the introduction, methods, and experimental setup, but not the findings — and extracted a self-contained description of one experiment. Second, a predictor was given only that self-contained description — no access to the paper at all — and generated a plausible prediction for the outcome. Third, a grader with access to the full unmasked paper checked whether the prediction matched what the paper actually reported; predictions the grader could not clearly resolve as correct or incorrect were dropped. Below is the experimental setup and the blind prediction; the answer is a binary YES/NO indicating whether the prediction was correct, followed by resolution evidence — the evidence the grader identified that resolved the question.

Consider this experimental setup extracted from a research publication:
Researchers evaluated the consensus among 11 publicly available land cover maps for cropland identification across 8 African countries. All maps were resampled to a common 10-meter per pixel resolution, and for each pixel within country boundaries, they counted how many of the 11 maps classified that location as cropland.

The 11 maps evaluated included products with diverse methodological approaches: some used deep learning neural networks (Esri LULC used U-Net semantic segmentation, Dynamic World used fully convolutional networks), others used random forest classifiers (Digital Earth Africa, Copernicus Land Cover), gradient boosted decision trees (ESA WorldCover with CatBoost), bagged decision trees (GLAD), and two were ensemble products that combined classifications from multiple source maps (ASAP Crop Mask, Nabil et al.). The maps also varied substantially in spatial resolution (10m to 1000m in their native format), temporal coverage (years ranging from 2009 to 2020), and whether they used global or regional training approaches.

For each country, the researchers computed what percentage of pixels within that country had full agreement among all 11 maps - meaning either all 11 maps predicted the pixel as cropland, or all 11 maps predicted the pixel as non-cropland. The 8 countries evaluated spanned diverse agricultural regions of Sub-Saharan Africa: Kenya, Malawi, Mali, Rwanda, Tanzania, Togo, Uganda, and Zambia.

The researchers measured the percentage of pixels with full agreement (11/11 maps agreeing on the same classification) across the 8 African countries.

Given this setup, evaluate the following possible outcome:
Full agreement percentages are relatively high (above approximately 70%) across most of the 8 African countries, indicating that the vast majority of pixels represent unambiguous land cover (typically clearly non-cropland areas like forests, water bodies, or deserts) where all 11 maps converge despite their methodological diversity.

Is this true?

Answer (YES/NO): NO